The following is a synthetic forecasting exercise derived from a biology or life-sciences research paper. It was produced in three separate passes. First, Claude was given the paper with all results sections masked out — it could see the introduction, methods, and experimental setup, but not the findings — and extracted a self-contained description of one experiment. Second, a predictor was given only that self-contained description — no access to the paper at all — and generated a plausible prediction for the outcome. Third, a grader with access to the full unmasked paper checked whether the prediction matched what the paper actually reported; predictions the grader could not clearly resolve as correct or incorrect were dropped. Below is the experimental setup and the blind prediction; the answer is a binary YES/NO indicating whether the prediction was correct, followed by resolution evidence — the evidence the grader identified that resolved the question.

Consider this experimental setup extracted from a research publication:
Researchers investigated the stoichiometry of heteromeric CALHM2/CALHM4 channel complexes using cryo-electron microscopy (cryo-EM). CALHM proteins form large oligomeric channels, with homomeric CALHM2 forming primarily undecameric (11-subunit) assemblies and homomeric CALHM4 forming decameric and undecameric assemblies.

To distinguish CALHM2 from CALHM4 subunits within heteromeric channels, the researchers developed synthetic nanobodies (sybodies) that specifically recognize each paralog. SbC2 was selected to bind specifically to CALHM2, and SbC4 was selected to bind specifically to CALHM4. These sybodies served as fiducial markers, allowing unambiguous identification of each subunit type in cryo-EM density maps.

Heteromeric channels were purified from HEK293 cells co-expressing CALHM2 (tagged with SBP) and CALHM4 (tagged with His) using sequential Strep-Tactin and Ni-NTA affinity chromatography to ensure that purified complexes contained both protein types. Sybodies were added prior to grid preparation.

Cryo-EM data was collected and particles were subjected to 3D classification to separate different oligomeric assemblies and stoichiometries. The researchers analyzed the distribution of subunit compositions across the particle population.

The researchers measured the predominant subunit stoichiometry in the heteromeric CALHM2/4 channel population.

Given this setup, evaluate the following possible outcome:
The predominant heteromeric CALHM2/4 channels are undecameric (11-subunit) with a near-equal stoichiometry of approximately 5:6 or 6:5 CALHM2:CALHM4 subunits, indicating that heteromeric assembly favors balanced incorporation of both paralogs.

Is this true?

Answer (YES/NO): NO